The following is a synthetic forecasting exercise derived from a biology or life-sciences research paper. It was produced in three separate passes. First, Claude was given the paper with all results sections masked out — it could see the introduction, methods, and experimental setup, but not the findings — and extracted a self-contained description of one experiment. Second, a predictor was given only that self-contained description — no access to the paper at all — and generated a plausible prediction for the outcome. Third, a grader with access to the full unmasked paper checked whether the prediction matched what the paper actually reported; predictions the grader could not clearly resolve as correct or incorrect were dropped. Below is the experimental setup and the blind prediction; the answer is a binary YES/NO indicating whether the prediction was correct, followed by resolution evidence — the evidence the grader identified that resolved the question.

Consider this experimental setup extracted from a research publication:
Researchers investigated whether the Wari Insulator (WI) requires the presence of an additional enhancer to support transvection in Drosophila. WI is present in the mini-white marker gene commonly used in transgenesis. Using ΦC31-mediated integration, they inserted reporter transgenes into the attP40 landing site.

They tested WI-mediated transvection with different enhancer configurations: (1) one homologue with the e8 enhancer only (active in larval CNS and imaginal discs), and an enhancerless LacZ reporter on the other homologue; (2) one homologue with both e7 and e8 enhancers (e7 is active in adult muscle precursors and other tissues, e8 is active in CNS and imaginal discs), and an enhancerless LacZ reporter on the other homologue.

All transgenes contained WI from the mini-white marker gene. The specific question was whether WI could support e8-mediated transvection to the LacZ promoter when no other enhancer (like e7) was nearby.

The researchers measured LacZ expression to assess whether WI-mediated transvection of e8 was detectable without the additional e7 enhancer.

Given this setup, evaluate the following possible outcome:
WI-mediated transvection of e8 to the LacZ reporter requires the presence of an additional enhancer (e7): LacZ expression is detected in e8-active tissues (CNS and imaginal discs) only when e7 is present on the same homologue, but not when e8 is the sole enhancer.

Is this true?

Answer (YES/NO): NO